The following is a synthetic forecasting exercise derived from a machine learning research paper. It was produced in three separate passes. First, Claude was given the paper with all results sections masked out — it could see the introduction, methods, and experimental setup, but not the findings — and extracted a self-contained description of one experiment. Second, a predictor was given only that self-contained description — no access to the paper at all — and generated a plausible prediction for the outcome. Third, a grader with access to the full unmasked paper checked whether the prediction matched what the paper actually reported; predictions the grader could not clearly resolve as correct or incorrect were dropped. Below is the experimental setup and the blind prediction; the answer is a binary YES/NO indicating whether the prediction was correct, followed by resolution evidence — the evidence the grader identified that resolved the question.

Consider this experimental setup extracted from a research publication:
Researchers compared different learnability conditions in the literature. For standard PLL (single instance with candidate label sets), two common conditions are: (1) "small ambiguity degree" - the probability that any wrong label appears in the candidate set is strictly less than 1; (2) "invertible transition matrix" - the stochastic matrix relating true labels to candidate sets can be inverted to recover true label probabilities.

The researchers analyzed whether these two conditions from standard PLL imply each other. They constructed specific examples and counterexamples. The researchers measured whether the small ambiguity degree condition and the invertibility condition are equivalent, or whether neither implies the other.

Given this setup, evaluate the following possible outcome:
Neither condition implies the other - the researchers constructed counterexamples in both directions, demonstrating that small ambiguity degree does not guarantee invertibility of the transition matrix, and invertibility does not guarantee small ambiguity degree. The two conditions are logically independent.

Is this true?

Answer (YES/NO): YES